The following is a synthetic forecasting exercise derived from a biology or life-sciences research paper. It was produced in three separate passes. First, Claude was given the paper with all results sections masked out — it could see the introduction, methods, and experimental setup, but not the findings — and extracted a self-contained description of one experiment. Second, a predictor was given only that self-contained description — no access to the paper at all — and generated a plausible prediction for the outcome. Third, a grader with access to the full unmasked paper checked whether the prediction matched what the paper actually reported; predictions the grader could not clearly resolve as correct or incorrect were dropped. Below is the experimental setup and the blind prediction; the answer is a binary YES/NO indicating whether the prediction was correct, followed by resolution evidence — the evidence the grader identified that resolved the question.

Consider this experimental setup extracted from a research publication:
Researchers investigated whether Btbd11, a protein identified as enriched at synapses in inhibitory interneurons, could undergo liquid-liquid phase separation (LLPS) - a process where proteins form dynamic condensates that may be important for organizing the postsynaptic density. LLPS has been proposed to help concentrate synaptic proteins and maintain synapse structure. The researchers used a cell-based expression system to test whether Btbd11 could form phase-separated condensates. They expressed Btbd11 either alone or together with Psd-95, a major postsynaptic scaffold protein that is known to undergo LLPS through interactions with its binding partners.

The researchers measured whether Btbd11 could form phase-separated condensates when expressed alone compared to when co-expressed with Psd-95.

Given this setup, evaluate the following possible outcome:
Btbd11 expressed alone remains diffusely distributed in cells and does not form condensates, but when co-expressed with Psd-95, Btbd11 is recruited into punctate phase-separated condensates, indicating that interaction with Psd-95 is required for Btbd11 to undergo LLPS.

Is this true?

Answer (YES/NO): NO